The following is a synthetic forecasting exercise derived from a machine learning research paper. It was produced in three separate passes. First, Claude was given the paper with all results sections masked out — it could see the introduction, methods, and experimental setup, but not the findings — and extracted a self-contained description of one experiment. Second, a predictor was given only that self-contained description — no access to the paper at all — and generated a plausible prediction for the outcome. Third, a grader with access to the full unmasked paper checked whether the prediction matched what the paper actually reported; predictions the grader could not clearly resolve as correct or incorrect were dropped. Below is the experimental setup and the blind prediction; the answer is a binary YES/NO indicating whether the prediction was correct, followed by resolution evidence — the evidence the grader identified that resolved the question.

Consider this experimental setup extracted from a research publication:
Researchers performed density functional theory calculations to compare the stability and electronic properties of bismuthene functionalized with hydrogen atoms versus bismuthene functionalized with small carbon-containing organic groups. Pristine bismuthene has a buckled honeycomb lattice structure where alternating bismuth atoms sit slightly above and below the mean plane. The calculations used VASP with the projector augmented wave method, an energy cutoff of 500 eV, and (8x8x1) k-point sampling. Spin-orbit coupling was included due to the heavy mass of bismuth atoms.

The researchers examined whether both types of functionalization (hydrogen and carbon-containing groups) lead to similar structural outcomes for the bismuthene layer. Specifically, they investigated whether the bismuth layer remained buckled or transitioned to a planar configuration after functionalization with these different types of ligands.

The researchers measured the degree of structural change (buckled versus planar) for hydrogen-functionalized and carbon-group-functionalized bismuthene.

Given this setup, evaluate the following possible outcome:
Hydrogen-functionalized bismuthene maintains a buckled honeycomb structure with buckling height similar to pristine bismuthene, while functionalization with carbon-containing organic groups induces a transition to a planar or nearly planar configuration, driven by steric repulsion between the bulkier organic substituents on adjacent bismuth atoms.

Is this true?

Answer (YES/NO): NO